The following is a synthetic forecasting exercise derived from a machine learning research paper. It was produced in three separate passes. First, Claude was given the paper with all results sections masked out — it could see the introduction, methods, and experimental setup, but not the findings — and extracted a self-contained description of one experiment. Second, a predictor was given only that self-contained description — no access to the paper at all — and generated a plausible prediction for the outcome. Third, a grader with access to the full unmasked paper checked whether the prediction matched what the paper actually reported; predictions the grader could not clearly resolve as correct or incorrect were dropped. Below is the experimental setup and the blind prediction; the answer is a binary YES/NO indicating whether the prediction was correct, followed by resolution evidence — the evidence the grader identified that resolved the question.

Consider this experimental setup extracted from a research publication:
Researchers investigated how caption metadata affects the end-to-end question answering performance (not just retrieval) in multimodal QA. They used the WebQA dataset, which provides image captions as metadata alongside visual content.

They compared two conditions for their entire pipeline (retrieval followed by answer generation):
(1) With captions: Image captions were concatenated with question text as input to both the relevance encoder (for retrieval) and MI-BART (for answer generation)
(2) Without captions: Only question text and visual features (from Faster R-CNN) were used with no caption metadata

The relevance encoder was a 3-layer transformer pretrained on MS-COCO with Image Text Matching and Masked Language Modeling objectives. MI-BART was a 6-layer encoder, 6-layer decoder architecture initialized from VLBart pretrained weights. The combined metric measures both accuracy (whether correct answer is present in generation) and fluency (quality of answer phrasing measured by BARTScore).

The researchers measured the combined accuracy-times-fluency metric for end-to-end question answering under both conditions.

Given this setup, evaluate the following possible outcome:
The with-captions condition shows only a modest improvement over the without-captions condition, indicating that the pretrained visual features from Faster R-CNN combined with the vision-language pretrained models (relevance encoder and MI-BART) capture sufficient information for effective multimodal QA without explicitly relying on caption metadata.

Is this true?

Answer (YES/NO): NO